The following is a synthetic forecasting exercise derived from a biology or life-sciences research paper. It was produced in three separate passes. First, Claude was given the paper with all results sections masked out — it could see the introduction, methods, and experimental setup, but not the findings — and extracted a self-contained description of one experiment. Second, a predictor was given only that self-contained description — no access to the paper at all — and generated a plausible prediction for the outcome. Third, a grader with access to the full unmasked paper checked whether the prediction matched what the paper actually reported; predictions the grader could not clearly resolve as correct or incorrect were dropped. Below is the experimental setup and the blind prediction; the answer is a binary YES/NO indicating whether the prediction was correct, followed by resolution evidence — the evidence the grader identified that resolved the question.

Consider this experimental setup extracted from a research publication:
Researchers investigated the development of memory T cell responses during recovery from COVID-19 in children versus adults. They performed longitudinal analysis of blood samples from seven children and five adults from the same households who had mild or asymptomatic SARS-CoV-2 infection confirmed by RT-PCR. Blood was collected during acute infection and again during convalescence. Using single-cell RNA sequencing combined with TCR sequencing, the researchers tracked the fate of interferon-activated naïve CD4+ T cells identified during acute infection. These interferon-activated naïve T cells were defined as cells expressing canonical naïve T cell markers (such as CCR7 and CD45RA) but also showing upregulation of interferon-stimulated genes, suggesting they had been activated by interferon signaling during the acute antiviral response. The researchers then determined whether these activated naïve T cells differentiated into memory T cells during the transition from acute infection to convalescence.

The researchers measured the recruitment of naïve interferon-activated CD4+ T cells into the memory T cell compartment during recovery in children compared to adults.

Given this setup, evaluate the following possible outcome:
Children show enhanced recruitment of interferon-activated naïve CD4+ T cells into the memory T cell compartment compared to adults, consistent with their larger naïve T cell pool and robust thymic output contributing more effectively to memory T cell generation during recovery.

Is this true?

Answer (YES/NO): NO